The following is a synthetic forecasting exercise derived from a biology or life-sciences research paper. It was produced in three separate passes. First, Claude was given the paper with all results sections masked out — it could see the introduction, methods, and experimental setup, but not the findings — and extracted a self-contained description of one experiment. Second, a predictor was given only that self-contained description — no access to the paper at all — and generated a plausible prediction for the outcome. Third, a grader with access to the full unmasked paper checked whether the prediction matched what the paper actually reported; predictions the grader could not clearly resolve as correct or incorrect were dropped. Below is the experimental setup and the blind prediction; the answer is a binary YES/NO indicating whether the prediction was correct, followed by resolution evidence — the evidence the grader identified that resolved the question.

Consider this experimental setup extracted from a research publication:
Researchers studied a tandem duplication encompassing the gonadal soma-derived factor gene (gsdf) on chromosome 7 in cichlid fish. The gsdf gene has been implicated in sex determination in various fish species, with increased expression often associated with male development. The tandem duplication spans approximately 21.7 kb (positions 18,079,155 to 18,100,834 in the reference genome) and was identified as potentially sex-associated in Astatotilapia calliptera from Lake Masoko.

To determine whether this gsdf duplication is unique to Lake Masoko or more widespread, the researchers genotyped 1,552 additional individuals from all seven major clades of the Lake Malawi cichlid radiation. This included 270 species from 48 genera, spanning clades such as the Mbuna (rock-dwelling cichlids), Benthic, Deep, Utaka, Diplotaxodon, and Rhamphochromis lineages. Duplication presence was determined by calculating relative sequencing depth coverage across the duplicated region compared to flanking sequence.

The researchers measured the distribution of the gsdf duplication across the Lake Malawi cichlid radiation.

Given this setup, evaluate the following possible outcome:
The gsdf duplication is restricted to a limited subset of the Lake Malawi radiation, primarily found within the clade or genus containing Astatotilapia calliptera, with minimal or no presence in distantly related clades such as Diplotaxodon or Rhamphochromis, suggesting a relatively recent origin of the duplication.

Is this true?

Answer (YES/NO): NO